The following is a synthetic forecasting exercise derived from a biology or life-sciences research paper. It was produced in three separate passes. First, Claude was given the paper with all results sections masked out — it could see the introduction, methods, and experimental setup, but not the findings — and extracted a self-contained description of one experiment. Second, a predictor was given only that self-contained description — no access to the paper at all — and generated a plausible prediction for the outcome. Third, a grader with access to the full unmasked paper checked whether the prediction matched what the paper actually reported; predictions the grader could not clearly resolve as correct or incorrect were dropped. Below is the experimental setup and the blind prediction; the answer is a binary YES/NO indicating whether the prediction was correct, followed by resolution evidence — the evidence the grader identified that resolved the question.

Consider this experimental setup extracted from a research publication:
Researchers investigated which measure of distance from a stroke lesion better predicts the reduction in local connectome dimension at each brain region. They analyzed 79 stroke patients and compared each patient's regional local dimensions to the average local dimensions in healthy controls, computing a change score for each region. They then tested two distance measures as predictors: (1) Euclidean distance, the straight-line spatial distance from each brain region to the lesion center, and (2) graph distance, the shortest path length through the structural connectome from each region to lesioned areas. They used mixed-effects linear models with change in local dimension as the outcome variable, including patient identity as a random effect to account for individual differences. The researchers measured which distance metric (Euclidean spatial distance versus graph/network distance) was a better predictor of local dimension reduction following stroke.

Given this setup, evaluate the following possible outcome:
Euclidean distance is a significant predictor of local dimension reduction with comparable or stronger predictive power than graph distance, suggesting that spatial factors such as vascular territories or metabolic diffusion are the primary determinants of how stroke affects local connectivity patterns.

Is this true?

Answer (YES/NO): NO